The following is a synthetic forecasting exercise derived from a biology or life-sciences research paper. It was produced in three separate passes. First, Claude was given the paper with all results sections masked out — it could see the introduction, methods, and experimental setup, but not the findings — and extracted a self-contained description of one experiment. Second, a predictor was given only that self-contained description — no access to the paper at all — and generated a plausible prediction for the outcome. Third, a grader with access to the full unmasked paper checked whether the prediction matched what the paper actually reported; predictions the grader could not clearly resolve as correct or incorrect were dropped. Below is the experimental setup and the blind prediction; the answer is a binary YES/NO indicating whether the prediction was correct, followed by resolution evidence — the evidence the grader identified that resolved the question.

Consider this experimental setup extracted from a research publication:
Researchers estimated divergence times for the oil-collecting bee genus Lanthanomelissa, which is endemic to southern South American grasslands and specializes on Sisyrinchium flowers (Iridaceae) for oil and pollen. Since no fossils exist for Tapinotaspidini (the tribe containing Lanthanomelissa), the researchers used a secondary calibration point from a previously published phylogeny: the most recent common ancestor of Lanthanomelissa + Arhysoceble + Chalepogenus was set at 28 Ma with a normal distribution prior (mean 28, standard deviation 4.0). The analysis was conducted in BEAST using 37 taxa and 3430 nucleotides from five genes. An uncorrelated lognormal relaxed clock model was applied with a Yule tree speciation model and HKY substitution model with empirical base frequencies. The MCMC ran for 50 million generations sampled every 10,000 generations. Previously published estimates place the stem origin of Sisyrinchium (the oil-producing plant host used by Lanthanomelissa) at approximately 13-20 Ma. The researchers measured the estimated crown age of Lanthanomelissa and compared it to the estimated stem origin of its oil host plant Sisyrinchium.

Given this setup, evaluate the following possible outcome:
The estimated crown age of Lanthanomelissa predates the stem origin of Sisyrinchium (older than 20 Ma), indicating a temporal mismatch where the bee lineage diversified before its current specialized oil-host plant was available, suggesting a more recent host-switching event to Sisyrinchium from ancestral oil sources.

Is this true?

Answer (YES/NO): NO